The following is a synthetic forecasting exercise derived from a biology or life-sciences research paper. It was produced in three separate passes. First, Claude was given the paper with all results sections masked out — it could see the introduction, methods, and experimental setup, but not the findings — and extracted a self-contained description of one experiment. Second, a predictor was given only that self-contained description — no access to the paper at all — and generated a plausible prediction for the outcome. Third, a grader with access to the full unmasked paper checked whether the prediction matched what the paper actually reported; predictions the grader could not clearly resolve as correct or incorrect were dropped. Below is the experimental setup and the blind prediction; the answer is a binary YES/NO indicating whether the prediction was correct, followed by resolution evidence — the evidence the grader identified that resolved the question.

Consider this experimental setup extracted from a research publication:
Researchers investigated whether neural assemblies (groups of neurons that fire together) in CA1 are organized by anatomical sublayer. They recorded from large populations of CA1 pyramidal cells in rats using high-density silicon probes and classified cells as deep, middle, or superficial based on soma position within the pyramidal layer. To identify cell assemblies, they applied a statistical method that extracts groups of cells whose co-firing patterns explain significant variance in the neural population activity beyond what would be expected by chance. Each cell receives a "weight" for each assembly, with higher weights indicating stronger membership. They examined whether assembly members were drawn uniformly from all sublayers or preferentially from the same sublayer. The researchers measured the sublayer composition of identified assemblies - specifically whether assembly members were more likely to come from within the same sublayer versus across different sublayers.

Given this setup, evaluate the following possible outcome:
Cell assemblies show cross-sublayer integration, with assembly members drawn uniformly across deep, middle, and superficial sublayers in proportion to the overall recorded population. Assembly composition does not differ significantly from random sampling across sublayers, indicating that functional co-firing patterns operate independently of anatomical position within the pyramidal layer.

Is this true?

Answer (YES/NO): NO